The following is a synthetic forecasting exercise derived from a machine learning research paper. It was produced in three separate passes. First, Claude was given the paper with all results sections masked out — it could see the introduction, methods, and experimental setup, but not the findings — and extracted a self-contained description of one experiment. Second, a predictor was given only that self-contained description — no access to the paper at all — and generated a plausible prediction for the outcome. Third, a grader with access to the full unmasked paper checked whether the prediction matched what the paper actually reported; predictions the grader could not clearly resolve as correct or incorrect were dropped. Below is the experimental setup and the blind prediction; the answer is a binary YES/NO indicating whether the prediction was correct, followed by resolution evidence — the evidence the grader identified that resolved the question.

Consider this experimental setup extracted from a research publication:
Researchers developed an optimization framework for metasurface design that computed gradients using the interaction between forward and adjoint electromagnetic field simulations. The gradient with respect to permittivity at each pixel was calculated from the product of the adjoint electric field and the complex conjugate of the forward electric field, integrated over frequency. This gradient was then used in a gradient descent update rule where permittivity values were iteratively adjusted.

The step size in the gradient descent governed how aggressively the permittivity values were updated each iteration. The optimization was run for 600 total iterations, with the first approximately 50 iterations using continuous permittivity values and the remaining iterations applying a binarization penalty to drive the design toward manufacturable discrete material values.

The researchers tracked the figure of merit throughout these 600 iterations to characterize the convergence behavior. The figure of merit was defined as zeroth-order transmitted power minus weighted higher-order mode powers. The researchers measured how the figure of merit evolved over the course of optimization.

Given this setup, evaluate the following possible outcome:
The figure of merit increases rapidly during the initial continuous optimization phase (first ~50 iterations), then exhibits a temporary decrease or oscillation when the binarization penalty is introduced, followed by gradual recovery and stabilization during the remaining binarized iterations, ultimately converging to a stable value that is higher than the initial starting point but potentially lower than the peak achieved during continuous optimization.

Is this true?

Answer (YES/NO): NO